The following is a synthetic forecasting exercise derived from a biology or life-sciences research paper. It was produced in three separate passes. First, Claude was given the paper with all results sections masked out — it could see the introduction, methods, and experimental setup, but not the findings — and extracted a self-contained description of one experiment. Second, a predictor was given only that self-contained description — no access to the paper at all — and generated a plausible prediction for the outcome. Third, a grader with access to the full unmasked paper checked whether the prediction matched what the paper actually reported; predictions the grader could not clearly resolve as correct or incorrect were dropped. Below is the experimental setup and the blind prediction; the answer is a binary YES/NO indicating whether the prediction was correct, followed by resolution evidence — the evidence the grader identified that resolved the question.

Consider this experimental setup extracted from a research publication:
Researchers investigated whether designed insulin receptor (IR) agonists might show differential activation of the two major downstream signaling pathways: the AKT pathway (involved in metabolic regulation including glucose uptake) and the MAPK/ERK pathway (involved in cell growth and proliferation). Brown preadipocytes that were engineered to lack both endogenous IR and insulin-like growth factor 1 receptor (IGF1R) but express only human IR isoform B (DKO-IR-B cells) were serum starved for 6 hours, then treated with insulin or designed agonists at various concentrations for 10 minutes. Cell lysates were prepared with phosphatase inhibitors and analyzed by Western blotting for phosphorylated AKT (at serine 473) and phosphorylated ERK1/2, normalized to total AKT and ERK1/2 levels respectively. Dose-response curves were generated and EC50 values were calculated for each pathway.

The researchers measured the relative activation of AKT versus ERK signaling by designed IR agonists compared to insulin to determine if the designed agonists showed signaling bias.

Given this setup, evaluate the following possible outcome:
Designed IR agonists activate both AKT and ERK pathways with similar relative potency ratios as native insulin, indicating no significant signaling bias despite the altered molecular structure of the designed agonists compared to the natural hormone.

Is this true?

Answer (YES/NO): NO